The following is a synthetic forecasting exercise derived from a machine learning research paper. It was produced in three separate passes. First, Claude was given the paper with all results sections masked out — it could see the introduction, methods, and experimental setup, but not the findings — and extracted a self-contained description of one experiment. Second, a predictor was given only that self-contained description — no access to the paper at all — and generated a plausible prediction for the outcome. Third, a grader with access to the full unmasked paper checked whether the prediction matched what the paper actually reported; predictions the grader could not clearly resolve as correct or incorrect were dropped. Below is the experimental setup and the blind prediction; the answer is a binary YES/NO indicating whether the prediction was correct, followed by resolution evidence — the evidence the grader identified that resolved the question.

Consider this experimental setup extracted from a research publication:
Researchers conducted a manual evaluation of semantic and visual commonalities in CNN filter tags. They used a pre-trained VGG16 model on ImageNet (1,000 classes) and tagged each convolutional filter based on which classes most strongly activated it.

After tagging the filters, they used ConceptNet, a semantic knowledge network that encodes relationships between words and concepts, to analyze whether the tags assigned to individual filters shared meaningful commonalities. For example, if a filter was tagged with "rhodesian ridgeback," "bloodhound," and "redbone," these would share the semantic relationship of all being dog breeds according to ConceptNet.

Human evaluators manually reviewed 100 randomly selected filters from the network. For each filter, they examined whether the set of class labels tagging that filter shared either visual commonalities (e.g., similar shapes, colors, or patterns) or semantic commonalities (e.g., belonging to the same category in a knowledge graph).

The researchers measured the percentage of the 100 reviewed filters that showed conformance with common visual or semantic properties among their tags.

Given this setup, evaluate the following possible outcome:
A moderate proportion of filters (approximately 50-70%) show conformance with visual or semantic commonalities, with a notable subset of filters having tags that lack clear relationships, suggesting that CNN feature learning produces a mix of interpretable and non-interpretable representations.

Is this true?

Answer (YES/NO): NO